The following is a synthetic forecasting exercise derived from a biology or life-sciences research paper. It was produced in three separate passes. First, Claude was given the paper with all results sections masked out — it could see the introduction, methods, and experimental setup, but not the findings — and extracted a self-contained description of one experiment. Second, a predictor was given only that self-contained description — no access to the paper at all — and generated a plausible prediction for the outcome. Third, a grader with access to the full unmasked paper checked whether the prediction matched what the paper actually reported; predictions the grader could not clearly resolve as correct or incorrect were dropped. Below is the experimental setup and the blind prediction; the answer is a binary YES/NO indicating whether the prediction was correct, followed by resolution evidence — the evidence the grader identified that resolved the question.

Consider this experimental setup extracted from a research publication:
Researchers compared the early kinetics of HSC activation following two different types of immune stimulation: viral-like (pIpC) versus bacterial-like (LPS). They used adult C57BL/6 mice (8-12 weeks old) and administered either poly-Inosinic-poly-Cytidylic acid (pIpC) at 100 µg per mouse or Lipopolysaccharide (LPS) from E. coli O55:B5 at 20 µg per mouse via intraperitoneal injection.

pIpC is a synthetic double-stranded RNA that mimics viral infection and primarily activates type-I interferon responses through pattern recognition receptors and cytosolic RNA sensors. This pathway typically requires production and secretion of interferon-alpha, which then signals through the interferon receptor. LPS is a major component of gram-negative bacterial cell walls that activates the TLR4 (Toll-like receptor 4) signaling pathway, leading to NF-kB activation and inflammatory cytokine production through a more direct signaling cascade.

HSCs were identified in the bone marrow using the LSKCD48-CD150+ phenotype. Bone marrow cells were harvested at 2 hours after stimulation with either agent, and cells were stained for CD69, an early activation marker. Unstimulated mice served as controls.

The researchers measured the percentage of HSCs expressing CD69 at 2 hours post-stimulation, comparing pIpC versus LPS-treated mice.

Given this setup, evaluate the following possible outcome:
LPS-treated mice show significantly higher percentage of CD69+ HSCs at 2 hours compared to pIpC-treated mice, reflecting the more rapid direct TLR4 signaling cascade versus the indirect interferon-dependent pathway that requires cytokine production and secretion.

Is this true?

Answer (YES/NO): YES